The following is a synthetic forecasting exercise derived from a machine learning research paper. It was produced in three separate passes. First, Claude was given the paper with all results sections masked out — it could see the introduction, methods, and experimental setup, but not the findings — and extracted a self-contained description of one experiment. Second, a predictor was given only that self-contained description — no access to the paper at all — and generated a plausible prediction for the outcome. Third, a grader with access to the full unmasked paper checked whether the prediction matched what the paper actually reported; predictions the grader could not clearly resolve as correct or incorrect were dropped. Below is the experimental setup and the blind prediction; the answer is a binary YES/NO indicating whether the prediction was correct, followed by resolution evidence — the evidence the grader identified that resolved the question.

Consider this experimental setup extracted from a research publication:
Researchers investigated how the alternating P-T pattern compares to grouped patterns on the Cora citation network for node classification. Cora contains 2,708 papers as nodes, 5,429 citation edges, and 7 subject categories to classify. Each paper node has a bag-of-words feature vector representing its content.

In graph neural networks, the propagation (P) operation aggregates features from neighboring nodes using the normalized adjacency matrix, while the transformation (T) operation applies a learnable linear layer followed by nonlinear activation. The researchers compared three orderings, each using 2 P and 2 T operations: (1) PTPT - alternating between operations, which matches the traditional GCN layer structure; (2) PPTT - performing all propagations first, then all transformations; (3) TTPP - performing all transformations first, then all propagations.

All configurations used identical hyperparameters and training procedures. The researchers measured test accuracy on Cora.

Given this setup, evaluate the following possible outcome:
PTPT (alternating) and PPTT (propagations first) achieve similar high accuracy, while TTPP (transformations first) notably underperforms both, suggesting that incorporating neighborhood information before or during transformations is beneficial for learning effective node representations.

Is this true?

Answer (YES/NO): NO